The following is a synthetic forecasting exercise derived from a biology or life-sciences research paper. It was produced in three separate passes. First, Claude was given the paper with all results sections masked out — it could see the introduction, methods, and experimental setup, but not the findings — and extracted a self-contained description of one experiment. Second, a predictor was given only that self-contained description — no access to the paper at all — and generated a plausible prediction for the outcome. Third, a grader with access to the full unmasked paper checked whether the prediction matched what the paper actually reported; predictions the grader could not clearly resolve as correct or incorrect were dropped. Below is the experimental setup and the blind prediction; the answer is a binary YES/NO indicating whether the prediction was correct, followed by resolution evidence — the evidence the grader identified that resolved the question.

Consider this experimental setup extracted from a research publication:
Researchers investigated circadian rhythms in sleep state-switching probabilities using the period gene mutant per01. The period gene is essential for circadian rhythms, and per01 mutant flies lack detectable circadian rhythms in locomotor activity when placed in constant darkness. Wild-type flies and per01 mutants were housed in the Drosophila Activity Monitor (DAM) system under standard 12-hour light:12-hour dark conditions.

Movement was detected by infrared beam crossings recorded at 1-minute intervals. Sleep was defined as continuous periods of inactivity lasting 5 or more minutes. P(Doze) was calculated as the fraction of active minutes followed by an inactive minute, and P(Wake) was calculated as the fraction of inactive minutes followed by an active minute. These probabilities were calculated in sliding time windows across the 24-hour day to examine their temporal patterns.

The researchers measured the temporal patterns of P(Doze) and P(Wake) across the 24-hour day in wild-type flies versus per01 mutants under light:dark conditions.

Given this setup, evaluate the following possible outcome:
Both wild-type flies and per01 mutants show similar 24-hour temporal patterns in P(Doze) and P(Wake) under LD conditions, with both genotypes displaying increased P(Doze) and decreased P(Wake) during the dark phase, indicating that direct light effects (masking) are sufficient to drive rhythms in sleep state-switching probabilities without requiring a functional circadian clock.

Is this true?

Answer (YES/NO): YES